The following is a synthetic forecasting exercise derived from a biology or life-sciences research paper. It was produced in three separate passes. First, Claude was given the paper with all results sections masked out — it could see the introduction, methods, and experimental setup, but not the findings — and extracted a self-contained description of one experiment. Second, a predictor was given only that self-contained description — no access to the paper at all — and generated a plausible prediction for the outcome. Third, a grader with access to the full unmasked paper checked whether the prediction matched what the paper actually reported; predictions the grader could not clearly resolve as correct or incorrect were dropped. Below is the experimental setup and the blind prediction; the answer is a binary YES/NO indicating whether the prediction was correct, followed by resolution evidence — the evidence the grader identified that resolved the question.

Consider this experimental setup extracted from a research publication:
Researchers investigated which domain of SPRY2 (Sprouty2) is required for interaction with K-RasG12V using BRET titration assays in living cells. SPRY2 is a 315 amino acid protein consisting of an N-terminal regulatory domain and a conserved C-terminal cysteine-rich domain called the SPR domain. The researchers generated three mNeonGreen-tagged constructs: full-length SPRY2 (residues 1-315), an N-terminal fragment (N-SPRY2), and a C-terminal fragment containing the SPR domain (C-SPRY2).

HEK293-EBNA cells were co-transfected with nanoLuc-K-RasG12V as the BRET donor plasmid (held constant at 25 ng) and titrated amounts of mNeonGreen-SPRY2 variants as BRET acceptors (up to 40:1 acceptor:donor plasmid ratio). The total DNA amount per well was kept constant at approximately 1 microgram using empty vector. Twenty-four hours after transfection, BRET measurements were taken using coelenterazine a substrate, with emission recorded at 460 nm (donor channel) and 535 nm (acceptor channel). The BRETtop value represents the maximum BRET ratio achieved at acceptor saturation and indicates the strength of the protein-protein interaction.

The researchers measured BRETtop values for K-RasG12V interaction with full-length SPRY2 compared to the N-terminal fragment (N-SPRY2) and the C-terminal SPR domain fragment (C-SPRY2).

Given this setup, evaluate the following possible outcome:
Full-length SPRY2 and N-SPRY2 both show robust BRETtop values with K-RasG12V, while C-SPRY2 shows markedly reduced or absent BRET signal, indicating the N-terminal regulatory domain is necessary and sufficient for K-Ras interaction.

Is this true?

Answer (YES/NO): NO